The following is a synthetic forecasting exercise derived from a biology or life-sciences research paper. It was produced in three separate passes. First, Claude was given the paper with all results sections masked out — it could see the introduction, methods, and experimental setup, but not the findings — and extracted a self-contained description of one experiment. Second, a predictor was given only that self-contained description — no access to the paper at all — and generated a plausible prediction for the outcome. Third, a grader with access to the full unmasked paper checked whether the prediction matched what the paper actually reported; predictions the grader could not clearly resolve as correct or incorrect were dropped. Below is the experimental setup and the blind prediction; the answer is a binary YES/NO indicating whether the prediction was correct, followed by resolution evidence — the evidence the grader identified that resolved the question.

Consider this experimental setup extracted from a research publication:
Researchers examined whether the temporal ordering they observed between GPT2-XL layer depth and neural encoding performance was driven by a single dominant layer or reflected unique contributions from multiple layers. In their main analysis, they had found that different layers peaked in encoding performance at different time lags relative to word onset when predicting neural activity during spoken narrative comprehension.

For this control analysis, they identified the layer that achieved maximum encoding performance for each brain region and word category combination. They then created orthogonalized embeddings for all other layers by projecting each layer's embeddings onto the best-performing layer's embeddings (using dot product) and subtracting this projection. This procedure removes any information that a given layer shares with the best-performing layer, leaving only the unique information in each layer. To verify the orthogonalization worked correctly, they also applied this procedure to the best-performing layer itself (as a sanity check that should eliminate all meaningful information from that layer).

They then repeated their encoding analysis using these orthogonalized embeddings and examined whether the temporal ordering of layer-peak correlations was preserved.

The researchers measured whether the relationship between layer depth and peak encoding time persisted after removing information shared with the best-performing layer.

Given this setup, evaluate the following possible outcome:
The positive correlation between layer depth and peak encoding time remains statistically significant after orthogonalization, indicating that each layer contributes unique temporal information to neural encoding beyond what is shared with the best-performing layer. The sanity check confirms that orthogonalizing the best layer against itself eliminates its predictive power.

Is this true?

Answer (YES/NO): YES